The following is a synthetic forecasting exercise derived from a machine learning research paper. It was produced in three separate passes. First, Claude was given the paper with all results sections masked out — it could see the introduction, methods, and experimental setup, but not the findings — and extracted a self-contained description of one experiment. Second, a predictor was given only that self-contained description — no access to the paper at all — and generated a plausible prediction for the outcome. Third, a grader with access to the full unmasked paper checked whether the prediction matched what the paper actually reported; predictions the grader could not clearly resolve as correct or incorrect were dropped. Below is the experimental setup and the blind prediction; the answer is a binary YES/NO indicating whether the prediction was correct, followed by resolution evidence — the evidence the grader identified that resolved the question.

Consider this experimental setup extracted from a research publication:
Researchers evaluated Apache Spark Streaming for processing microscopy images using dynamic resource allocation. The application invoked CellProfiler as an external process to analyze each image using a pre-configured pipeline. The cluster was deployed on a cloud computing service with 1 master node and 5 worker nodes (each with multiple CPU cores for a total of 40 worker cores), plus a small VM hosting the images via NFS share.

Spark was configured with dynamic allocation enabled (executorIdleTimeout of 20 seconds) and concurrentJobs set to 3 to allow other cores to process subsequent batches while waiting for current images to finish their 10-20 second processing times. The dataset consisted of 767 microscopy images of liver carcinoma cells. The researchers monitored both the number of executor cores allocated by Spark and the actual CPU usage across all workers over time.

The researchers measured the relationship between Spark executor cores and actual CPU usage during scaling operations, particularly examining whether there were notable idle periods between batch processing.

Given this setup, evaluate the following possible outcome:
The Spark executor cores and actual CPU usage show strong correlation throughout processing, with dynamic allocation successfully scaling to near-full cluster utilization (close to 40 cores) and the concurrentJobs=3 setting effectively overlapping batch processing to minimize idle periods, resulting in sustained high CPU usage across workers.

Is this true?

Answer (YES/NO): NO